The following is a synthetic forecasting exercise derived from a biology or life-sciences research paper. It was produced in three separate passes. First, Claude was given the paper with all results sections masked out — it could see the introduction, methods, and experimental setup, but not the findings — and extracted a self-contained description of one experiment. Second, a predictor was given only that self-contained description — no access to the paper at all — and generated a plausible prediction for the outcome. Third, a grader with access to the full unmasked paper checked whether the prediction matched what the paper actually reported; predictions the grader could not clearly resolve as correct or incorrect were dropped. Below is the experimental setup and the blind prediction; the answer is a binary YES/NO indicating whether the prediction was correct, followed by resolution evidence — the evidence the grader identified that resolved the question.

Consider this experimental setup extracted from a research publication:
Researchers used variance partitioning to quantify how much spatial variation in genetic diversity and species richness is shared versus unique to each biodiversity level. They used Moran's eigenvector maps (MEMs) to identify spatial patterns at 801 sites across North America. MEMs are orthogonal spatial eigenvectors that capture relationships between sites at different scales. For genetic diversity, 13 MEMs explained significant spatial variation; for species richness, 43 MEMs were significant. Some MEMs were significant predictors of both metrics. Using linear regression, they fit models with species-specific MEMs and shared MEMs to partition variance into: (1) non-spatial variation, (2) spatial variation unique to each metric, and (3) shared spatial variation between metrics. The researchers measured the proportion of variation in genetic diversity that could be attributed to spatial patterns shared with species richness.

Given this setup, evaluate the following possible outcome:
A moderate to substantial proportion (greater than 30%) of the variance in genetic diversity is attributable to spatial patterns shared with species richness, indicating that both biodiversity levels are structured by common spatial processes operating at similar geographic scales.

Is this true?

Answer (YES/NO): NO